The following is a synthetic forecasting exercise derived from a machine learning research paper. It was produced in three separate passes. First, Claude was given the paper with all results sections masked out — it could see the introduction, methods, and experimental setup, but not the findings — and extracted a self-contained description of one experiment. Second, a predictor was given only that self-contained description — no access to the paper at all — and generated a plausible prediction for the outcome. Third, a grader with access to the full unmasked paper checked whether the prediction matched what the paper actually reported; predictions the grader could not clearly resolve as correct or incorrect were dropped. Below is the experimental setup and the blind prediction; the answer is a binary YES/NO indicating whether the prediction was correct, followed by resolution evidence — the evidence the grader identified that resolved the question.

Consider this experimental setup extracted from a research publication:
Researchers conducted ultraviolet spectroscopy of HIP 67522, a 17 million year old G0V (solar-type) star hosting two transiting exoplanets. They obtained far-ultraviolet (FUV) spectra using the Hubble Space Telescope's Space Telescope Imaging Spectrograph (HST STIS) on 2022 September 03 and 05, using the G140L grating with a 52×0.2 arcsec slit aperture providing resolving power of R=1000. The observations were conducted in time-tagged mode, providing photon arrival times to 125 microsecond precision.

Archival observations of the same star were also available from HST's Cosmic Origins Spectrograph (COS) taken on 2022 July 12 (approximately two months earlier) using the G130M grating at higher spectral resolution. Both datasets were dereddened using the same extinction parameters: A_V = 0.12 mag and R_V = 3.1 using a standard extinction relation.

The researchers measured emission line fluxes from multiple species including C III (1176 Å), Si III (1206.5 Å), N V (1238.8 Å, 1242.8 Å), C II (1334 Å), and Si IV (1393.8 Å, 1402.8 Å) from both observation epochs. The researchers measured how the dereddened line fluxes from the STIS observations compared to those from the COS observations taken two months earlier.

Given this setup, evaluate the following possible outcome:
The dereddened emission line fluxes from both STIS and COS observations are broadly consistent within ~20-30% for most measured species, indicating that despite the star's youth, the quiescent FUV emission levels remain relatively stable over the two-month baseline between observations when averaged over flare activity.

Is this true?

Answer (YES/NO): YES